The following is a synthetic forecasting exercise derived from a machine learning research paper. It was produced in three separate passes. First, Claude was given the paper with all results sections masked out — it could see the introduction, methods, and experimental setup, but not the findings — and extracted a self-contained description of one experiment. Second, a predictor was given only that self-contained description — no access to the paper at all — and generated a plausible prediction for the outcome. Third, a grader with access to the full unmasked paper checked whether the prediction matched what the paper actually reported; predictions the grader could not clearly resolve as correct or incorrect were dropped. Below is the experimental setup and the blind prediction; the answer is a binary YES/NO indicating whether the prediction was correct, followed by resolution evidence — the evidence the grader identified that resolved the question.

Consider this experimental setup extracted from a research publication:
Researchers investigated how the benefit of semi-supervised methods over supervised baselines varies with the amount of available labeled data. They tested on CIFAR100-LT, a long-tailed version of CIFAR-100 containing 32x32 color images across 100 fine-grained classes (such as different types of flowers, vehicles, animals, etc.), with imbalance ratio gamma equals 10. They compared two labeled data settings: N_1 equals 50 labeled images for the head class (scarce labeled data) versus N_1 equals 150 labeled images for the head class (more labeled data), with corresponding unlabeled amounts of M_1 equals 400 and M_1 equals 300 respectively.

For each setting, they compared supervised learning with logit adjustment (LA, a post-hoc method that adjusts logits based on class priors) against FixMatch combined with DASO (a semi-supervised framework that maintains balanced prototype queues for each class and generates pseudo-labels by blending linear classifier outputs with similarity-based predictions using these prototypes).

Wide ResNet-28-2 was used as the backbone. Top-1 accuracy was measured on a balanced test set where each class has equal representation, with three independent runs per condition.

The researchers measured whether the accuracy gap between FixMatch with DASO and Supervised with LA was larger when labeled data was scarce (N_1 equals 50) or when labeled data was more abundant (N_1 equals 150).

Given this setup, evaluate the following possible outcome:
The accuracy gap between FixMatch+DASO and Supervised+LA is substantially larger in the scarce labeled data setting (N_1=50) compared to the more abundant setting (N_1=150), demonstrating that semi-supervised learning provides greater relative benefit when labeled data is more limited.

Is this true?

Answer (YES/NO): YES